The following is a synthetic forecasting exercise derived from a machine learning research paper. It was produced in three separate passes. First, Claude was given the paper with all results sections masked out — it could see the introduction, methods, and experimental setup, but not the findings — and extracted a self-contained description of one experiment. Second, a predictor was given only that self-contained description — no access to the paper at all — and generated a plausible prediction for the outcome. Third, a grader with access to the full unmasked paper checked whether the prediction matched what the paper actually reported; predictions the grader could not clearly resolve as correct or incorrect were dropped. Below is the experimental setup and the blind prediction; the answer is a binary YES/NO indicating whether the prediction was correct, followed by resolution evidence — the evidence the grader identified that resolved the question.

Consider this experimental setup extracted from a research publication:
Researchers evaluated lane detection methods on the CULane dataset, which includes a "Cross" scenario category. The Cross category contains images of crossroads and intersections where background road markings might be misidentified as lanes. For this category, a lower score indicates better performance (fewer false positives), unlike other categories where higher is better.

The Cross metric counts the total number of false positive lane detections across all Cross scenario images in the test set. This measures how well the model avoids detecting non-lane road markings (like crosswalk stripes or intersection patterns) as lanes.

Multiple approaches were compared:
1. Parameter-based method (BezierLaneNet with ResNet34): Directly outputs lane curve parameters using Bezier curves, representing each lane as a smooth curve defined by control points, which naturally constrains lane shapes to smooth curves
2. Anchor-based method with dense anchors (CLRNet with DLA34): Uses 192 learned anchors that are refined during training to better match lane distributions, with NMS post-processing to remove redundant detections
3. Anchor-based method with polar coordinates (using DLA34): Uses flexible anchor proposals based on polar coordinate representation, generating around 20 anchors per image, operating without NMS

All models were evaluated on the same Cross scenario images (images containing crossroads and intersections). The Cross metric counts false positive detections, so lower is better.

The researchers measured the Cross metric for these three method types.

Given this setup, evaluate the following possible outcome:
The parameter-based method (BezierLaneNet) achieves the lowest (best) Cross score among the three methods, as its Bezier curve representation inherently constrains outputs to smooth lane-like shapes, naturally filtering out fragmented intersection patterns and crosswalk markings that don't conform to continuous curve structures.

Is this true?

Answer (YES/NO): YES